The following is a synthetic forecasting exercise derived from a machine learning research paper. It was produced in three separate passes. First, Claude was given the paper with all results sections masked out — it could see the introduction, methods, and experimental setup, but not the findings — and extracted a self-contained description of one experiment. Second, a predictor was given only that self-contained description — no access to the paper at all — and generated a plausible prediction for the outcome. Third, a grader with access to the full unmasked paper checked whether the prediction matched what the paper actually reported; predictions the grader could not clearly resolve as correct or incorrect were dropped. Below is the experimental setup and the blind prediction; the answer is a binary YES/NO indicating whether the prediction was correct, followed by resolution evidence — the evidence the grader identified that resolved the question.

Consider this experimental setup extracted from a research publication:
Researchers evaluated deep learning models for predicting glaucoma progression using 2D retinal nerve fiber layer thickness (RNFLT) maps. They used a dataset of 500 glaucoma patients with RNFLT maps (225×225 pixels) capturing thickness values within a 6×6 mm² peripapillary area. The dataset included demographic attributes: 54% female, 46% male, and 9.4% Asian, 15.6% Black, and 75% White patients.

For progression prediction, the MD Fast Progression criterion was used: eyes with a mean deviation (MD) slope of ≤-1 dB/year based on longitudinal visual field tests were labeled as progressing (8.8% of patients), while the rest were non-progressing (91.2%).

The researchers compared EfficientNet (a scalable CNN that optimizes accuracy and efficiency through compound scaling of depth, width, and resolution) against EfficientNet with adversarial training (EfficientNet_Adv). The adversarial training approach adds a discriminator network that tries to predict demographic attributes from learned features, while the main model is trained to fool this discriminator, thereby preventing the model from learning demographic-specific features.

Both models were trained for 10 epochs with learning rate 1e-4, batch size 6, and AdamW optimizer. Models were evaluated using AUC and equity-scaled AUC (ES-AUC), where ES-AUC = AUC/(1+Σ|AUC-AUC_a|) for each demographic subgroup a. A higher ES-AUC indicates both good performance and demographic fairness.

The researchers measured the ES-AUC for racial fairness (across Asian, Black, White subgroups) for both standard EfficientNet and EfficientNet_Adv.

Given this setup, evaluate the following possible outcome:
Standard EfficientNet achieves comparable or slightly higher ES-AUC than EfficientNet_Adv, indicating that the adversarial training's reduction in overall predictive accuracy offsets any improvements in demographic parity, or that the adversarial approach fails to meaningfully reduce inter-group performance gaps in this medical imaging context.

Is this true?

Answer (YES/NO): NO